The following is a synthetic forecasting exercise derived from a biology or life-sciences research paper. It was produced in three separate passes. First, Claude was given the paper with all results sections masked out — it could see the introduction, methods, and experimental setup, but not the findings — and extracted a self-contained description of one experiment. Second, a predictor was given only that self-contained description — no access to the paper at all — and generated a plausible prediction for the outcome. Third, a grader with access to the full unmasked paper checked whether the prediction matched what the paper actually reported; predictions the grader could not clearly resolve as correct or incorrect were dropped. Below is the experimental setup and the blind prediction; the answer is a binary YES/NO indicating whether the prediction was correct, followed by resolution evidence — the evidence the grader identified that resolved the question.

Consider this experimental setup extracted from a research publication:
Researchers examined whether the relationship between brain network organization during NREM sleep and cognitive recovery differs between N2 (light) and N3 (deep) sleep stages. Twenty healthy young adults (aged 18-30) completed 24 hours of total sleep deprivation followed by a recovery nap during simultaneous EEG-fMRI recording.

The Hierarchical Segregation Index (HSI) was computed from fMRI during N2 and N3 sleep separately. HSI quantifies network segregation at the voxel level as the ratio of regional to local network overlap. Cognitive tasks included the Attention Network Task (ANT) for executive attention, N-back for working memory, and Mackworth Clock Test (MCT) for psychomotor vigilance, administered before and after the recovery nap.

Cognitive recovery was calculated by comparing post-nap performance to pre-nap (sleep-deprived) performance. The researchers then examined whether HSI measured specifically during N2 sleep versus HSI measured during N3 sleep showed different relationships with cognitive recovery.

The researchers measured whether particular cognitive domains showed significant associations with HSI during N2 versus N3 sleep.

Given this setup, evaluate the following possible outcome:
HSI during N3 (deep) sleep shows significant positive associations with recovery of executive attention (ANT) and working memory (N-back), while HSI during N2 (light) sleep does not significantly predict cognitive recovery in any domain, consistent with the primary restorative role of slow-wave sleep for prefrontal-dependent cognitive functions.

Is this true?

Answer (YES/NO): NO